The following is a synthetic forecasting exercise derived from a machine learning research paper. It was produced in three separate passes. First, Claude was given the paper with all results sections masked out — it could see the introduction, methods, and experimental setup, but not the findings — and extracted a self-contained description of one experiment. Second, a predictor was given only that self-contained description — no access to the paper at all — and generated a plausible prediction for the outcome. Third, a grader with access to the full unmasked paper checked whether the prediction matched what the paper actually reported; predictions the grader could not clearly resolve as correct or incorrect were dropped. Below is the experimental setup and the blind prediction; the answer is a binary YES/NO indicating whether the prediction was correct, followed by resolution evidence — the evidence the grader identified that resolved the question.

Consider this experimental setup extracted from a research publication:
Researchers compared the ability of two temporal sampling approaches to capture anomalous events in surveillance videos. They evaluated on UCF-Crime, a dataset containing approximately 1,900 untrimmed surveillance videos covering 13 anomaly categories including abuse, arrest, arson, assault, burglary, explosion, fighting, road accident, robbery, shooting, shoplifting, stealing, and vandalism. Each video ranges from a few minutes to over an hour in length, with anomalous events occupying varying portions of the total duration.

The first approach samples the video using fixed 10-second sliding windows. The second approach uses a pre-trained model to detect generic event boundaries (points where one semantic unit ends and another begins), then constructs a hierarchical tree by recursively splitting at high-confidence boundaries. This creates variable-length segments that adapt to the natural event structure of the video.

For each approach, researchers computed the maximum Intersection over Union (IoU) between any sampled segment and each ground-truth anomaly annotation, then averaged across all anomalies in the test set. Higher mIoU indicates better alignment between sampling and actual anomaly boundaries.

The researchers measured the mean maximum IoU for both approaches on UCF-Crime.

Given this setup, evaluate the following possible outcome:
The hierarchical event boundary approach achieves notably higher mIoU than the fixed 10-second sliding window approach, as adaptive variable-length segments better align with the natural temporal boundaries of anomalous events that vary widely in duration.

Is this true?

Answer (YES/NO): NO